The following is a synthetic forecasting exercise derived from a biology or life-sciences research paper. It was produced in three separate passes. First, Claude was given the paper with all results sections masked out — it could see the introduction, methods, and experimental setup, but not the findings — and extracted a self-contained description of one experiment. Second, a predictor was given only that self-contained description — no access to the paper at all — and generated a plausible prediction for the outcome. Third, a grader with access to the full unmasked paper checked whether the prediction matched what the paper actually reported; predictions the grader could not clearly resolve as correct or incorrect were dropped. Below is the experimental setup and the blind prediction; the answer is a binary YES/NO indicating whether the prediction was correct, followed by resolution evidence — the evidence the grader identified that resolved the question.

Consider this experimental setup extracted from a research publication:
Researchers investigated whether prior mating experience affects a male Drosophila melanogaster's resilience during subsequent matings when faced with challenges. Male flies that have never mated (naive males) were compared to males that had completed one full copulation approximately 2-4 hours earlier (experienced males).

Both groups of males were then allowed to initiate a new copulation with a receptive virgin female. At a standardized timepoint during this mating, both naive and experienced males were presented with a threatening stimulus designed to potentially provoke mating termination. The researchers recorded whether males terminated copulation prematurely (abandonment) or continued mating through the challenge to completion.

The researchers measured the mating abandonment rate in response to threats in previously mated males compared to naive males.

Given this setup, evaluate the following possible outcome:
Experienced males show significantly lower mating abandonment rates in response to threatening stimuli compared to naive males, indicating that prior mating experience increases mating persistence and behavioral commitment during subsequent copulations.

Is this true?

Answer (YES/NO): NO